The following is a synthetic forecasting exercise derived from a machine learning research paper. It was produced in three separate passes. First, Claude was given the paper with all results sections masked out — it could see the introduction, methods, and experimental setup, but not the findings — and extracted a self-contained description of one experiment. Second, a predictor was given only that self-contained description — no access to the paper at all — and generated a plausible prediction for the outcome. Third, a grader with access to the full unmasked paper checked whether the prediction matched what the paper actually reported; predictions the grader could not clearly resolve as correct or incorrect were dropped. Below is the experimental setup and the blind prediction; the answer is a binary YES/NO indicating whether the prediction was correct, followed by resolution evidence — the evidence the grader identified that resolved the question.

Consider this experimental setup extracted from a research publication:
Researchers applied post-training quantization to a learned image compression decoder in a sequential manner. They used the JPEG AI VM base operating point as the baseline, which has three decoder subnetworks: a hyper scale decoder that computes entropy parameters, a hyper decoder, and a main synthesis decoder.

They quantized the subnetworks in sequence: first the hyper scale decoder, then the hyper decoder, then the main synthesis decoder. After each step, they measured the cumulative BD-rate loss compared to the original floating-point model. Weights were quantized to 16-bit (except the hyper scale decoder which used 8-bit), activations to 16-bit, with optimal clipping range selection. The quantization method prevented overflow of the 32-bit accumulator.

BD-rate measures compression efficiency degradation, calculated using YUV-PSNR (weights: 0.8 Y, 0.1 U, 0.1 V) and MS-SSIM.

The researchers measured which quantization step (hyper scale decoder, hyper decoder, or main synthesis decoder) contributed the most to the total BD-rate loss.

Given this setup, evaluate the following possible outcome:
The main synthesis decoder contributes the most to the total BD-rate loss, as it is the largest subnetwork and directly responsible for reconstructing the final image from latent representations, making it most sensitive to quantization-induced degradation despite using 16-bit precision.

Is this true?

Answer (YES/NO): YES